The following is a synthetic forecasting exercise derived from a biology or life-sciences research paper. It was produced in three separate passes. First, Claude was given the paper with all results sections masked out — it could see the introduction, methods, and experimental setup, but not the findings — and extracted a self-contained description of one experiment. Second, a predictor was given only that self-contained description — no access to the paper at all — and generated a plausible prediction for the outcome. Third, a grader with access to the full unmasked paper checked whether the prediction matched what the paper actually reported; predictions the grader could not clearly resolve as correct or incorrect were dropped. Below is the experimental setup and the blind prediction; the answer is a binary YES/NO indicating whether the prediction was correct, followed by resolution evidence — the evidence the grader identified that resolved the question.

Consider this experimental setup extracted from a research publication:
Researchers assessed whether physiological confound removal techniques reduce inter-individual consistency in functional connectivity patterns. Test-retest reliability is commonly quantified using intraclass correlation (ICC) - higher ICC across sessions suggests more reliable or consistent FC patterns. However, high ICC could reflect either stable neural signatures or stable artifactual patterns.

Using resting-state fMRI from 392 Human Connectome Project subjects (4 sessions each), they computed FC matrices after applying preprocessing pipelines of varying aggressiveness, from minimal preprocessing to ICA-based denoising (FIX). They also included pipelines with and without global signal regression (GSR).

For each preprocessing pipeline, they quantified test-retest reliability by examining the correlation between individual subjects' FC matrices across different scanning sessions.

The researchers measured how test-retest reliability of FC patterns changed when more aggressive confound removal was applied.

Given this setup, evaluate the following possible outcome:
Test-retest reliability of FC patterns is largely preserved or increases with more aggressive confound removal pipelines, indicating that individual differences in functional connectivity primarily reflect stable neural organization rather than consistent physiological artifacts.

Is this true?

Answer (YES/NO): YES